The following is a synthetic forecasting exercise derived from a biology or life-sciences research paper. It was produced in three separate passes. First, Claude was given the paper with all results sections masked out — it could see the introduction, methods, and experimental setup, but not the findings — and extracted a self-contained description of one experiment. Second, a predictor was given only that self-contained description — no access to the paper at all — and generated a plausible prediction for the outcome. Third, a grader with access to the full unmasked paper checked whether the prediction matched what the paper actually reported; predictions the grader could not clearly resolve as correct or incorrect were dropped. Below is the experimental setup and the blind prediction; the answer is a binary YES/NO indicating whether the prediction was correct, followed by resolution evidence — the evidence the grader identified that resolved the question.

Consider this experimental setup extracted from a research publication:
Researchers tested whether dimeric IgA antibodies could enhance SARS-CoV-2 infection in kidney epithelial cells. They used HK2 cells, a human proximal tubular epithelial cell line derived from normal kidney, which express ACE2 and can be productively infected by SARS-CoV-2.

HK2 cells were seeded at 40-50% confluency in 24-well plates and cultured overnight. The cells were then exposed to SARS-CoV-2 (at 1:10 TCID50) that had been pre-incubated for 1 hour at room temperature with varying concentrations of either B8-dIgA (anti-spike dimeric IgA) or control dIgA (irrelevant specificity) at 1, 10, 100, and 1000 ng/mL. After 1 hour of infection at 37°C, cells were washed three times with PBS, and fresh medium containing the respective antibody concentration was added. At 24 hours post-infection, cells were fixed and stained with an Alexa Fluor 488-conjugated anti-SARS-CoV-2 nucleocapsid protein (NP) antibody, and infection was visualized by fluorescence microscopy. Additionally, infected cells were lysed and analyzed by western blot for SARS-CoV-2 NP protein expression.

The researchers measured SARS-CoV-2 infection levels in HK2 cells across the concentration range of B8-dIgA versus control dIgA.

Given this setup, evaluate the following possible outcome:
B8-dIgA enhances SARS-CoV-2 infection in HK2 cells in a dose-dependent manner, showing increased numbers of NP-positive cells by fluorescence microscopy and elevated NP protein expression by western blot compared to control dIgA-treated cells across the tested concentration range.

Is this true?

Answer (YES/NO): NO